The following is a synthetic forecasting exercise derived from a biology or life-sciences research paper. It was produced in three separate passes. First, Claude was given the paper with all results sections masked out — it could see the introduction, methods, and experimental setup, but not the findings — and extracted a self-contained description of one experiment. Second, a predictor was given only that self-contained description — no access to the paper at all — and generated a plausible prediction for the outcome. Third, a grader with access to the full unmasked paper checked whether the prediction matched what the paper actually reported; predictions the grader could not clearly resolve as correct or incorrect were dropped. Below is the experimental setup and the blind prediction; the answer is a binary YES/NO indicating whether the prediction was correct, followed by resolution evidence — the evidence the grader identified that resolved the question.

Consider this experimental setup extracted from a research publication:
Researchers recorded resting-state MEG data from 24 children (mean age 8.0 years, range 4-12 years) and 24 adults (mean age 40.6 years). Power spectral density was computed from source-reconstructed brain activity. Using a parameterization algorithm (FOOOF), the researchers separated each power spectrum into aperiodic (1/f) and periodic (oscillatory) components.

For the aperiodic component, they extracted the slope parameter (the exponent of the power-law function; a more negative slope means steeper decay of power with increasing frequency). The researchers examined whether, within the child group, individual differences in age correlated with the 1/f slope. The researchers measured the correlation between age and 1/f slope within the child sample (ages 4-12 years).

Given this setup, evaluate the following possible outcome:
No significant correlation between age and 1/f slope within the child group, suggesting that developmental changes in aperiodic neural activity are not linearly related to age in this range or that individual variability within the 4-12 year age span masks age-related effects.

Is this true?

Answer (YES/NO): NO